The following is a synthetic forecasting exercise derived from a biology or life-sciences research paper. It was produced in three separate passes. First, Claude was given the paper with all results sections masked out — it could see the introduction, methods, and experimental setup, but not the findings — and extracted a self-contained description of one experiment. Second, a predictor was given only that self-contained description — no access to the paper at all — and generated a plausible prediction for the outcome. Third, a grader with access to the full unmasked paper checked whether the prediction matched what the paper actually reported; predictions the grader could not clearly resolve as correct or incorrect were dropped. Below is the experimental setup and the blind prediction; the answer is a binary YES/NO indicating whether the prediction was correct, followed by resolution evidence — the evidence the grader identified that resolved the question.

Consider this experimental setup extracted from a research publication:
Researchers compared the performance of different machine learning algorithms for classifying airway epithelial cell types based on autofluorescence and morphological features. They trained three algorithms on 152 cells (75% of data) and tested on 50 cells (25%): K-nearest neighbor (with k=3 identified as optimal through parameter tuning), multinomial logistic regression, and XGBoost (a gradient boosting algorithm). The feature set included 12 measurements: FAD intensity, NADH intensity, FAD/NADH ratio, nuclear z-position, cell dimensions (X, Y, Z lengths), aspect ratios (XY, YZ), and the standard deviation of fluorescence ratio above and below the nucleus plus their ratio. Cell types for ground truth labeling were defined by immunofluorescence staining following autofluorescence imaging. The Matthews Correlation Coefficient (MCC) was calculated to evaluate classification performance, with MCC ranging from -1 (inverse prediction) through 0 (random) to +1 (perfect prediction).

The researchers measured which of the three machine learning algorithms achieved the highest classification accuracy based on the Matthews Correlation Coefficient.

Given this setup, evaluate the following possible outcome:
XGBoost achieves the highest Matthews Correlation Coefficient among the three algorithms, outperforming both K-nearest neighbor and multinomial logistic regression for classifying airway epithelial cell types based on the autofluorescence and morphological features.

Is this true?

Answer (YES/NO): NO